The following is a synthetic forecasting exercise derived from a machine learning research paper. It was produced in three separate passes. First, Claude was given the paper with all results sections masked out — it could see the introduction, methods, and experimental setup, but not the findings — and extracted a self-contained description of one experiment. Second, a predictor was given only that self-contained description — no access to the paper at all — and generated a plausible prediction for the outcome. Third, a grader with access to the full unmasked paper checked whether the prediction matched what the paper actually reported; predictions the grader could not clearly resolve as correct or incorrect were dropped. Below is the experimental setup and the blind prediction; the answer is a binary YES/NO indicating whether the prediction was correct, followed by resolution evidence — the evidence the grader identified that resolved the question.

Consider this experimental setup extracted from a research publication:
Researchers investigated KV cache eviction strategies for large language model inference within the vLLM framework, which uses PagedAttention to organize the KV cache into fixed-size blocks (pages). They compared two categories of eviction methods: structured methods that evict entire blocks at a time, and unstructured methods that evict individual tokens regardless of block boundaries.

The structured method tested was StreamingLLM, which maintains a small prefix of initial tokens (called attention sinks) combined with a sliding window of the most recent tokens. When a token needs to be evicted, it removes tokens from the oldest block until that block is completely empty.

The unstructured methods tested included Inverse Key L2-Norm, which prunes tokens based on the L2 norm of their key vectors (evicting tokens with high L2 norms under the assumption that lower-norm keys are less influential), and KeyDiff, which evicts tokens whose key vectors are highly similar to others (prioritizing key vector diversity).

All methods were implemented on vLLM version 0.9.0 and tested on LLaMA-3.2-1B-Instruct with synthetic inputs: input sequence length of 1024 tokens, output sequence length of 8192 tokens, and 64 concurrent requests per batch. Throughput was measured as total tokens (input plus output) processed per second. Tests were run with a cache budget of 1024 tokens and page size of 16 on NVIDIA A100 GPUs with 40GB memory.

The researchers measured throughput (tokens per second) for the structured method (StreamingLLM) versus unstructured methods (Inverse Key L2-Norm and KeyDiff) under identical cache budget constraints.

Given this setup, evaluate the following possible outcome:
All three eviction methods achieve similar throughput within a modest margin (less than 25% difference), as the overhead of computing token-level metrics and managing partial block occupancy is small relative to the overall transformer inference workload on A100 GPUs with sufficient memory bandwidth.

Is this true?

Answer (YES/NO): NO